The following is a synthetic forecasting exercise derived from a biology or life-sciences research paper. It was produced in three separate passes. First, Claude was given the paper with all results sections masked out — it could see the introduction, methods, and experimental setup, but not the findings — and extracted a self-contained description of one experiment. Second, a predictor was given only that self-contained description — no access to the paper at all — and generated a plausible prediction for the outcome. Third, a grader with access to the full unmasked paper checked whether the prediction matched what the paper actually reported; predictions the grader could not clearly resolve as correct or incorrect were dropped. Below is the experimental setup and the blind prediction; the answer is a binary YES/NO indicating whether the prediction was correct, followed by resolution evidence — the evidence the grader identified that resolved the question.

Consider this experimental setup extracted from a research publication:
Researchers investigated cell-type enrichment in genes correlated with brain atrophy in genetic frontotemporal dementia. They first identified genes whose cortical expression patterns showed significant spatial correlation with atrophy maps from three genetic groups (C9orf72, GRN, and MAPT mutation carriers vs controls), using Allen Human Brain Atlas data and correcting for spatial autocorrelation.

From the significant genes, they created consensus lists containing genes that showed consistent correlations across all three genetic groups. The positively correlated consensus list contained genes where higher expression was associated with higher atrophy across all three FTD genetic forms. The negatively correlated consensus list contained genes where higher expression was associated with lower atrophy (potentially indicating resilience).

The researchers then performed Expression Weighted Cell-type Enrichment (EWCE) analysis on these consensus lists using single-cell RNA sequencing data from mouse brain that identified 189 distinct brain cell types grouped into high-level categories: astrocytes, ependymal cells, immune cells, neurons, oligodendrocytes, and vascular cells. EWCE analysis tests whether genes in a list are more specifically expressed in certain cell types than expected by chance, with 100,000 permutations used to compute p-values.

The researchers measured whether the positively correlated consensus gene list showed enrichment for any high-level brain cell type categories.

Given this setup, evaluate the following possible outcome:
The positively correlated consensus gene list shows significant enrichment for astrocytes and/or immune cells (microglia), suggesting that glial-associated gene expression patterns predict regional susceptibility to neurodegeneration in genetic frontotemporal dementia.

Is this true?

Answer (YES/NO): YES